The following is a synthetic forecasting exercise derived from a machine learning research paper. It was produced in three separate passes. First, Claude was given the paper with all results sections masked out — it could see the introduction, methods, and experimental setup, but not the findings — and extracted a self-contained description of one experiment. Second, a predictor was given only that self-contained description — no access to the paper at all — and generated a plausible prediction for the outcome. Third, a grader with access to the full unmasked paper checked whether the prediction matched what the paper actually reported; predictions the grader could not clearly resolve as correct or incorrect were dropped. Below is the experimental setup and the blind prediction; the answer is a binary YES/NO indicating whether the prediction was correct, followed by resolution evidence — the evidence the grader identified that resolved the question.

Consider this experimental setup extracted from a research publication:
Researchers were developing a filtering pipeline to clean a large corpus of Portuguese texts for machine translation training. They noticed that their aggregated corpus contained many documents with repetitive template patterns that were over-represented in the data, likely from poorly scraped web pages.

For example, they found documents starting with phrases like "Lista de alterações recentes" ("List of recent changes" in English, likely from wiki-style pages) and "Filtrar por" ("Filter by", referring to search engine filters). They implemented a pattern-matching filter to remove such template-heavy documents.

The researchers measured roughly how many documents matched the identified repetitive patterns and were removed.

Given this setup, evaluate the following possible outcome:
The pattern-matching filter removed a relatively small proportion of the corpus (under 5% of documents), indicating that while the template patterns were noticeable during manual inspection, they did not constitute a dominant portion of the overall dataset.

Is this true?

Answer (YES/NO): YES